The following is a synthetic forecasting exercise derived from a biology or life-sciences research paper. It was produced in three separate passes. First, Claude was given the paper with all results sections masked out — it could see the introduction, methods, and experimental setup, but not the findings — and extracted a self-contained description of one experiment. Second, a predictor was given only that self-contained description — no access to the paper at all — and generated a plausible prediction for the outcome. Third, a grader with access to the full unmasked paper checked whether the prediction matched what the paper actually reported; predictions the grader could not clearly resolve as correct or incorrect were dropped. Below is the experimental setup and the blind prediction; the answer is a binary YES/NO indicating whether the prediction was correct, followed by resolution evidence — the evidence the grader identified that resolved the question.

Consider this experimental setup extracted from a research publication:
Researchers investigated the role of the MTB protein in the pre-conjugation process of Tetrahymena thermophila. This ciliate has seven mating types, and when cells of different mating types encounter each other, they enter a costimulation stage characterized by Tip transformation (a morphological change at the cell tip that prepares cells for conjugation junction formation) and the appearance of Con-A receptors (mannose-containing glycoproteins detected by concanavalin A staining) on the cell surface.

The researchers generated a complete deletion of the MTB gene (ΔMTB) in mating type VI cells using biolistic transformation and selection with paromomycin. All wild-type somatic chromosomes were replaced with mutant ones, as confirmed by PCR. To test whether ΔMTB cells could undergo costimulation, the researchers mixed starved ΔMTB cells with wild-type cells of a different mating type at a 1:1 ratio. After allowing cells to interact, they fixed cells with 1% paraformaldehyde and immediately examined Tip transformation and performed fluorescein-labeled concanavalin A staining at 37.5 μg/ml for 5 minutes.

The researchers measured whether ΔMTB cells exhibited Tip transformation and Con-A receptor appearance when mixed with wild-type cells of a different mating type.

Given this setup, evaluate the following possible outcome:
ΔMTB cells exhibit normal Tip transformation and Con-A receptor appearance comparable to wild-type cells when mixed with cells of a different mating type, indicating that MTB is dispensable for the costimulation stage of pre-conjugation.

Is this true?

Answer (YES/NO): NO